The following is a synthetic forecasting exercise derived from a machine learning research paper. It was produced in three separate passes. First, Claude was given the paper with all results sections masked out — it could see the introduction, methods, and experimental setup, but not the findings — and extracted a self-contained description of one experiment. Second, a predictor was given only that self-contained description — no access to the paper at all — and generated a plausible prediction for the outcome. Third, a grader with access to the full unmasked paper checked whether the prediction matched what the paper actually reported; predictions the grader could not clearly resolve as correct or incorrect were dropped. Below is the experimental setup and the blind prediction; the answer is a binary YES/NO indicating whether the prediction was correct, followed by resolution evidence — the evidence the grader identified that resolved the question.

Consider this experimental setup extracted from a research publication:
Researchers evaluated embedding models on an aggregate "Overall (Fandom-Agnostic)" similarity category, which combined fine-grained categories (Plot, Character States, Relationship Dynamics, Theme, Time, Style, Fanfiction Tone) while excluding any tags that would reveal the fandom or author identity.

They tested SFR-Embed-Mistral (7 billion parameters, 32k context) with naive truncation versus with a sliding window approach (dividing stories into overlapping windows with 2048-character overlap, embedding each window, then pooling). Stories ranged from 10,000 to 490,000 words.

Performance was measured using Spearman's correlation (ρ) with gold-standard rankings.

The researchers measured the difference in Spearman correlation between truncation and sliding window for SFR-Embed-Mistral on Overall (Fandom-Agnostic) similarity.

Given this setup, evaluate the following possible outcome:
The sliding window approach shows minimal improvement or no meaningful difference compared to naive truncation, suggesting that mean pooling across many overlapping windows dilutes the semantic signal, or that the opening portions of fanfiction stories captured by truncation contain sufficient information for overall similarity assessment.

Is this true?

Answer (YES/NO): NO